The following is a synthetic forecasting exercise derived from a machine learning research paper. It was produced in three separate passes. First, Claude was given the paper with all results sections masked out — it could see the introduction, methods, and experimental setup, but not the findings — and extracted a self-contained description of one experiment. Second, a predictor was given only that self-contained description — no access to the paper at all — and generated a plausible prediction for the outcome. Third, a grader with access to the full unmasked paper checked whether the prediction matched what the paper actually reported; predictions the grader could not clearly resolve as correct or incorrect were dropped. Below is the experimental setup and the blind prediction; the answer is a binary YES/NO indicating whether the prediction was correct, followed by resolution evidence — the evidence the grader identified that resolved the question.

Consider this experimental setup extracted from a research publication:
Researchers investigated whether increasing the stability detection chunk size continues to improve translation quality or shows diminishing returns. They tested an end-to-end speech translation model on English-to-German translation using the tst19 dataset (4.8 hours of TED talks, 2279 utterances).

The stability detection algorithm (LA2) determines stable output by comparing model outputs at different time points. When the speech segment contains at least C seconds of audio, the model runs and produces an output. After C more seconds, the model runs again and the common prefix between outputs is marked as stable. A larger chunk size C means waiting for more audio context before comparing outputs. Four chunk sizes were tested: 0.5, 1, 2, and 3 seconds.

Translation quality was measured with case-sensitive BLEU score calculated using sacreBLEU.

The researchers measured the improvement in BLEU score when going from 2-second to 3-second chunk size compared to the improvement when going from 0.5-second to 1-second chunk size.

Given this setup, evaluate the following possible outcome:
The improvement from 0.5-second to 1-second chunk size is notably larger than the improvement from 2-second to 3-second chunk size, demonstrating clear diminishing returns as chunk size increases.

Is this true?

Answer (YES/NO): YES